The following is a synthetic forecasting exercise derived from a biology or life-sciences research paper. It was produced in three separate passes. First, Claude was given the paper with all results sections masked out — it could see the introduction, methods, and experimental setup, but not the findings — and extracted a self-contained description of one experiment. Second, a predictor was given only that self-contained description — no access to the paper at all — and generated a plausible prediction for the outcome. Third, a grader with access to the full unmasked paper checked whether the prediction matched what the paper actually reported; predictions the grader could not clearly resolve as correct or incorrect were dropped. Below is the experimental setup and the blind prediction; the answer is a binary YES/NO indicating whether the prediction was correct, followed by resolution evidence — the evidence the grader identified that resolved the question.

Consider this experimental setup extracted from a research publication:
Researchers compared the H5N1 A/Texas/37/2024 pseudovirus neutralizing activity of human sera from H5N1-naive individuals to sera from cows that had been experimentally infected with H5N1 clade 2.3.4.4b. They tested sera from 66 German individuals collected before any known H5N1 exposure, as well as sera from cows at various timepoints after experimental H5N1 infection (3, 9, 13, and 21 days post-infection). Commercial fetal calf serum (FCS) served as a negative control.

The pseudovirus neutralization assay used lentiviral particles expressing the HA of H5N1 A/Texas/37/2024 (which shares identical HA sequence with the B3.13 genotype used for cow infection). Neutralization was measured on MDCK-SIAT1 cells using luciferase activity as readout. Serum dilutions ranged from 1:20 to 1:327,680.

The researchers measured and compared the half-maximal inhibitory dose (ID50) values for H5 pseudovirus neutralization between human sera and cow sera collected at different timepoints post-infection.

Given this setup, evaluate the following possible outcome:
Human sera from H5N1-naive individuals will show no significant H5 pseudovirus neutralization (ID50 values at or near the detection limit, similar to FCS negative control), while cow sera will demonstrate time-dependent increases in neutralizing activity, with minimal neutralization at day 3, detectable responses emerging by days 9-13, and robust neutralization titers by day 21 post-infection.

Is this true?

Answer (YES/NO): NO